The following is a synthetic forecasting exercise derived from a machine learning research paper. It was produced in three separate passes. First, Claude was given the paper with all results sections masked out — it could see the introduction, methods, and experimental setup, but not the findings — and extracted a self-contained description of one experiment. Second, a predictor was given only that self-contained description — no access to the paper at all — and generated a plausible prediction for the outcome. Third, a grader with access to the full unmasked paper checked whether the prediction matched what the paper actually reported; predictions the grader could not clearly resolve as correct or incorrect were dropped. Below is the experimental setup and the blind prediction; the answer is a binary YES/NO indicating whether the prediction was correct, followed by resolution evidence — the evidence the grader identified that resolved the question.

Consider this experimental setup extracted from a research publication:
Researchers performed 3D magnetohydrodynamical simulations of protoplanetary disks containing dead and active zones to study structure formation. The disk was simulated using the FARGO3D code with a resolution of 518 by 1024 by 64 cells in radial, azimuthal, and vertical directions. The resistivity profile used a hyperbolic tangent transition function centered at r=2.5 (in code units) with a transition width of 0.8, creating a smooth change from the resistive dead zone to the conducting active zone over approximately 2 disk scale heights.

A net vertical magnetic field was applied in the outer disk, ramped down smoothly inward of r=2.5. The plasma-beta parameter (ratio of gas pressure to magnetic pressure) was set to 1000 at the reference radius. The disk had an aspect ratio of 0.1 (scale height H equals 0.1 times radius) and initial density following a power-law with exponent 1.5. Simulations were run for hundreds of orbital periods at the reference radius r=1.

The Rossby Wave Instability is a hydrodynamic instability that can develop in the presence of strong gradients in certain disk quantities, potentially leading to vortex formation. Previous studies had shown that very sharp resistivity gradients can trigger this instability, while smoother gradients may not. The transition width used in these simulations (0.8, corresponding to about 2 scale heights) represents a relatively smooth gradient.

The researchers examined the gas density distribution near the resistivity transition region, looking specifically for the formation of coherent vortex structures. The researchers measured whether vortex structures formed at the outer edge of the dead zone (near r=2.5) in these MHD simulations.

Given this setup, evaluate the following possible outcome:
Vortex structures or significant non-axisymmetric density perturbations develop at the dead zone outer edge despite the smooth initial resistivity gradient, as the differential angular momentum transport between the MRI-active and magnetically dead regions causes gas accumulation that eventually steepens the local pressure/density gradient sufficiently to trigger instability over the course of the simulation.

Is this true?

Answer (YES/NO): YES